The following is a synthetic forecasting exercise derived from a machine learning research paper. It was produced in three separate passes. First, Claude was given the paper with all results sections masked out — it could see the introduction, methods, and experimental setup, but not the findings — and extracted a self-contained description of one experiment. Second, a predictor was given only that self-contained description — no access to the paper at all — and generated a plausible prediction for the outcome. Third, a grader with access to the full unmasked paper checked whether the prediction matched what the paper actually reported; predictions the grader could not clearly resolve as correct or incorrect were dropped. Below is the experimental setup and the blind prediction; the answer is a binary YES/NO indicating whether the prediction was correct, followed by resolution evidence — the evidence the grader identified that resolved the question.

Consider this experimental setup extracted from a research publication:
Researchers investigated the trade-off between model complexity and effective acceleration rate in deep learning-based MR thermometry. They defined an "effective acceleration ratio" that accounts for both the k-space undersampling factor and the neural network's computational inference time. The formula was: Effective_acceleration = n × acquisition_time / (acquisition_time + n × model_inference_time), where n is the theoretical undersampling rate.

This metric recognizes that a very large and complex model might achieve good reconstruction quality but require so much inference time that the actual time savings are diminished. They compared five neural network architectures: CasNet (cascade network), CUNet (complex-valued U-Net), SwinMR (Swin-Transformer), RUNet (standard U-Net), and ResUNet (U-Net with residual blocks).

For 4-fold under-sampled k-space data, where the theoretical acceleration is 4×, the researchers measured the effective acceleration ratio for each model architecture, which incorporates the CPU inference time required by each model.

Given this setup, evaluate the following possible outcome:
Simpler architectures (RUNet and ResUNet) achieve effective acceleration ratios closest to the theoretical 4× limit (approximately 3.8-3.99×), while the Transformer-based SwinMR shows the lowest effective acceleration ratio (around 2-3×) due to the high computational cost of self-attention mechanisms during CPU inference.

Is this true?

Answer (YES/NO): NO